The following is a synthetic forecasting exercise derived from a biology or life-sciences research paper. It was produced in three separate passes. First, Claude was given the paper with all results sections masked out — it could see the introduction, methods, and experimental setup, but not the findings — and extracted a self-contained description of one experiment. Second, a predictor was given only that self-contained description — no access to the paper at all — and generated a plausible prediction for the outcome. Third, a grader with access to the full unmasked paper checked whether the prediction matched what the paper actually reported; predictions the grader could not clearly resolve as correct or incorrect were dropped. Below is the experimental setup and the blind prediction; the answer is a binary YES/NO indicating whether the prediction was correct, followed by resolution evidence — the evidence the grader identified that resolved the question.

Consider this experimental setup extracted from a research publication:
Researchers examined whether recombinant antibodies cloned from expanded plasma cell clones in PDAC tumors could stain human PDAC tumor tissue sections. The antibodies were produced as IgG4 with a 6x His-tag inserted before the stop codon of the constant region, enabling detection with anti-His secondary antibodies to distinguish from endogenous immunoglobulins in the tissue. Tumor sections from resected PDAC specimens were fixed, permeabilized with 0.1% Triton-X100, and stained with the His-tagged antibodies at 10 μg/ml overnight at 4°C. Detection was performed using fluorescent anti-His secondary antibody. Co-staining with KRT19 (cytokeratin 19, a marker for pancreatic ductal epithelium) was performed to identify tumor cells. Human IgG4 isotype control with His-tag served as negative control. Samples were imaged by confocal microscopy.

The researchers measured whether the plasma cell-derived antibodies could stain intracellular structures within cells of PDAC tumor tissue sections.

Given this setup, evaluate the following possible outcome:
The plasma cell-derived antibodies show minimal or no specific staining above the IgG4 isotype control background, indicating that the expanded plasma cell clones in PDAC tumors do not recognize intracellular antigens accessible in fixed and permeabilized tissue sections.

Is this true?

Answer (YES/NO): NO